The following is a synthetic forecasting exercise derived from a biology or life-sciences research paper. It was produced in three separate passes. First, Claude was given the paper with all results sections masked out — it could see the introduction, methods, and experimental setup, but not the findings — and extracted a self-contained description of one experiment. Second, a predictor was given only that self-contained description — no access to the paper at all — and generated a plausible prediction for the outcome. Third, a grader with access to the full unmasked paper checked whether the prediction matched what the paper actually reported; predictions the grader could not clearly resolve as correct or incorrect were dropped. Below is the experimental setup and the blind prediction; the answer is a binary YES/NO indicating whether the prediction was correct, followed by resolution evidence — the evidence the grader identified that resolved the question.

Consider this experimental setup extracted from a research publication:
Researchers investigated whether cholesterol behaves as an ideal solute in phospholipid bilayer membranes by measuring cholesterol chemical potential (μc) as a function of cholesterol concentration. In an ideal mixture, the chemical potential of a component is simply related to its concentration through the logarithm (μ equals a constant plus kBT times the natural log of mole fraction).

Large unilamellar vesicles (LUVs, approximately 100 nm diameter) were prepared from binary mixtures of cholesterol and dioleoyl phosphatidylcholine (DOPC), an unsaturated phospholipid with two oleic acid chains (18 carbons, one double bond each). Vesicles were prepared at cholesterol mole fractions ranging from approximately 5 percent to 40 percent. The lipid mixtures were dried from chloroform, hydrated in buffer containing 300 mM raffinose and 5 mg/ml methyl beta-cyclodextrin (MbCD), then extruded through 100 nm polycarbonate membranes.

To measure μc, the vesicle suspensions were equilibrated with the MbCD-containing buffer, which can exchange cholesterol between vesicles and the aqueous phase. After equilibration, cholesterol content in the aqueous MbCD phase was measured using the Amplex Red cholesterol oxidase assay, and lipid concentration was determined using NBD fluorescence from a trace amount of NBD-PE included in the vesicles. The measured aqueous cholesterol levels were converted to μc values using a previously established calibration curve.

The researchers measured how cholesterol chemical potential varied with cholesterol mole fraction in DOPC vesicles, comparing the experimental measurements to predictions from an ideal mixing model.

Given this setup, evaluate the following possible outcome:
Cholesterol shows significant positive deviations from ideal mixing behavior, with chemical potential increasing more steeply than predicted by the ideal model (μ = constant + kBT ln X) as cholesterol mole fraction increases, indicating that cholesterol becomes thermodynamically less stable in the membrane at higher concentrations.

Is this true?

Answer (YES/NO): NO